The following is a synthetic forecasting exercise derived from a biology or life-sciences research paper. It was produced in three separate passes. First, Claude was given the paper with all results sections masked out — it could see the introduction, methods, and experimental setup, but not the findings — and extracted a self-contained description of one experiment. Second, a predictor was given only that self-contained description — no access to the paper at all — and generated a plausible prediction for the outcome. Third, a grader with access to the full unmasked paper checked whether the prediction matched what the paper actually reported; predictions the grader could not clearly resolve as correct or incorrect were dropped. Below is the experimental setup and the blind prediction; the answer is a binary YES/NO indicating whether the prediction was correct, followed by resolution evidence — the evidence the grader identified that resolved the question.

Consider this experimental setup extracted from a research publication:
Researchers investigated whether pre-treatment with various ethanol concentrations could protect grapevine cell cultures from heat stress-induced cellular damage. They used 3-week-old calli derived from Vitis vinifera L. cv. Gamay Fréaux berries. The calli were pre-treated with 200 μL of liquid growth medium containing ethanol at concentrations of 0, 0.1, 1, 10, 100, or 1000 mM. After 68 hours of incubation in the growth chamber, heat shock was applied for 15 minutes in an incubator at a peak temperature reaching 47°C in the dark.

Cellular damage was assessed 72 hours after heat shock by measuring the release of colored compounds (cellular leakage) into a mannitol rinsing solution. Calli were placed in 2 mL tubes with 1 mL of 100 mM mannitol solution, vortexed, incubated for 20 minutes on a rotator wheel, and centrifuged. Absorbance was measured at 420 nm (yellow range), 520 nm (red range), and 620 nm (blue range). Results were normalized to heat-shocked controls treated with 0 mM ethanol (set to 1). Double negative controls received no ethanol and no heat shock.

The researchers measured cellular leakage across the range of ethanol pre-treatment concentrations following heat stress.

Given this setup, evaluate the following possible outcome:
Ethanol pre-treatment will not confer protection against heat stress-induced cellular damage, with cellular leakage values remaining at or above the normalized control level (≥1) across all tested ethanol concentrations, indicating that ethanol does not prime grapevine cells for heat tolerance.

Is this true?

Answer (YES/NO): NO